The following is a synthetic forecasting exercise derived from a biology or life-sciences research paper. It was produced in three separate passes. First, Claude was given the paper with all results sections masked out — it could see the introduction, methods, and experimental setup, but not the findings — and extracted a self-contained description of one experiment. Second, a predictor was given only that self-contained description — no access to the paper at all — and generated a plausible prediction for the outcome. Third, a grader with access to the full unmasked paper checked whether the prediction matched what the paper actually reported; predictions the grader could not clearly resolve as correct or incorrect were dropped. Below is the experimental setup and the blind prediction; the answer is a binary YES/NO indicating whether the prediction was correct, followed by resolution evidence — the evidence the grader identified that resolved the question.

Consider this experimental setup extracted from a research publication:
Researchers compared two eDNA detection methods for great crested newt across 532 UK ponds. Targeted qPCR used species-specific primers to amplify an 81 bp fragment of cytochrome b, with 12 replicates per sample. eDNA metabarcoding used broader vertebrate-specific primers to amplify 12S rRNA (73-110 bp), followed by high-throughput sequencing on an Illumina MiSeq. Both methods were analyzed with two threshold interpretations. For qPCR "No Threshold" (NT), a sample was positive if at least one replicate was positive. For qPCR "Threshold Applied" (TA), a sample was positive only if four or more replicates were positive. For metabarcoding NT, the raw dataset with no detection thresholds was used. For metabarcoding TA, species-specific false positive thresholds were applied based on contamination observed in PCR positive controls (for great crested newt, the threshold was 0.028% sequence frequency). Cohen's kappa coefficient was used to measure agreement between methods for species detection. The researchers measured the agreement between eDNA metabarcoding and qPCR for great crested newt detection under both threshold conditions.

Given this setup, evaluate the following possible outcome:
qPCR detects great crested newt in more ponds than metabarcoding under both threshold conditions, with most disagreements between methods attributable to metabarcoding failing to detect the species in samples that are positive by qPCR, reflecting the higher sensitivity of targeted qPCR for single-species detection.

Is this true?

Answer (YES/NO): YES